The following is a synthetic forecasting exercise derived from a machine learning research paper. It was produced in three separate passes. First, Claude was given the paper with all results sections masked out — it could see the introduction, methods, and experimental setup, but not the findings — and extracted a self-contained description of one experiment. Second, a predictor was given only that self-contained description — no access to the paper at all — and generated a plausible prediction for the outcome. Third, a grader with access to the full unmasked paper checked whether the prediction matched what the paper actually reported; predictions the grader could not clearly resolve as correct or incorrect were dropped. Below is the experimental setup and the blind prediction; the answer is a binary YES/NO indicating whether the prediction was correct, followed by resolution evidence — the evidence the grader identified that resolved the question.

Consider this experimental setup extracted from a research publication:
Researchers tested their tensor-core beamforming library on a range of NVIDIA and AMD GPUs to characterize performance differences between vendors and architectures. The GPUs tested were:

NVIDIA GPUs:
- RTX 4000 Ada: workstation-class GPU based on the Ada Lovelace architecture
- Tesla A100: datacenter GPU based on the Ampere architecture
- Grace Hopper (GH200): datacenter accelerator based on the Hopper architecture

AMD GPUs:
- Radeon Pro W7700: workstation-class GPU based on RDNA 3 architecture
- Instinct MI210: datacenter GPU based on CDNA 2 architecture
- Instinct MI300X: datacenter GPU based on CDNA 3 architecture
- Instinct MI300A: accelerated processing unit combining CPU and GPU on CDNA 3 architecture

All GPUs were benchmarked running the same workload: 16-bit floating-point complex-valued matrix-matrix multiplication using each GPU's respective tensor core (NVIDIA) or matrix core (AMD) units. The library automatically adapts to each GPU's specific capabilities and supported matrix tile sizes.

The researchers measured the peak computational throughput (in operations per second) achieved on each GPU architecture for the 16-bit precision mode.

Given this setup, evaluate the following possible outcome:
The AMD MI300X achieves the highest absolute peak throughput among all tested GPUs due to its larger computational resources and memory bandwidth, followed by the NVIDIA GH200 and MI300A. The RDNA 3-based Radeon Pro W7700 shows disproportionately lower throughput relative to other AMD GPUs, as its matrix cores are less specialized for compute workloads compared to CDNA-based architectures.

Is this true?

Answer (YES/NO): NO